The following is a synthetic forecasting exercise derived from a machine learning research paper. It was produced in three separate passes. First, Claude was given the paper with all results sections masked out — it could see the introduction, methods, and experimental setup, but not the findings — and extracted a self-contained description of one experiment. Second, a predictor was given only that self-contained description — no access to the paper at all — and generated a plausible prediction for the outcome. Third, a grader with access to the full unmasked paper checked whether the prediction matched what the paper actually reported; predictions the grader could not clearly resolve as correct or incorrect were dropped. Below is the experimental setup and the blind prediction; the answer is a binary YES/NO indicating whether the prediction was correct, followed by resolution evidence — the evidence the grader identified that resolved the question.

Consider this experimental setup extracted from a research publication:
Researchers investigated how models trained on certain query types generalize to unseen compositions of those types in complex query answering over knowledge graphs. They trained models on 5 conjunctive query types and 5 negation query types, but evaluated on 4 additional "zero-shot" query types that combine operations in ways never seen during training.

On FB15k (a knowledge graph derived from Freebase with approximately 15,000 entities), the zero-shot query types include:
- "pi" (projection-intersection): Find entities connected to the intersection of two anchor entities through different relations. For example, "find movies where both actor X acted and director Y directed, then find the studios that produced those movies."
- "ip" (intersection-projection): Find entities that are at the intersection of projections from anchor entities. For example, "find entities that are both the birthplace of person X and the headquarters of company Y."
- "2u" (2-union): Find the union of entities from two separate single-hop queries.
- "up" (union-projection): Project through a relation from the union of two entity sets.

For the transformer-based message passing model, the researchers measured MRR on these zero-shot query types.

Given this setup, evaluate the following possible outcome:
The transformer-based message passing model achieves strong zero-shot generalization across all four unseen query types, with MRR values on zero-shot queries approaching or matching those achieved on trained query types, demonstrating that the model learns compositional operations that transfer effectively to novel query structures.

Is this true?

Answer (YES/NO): NO